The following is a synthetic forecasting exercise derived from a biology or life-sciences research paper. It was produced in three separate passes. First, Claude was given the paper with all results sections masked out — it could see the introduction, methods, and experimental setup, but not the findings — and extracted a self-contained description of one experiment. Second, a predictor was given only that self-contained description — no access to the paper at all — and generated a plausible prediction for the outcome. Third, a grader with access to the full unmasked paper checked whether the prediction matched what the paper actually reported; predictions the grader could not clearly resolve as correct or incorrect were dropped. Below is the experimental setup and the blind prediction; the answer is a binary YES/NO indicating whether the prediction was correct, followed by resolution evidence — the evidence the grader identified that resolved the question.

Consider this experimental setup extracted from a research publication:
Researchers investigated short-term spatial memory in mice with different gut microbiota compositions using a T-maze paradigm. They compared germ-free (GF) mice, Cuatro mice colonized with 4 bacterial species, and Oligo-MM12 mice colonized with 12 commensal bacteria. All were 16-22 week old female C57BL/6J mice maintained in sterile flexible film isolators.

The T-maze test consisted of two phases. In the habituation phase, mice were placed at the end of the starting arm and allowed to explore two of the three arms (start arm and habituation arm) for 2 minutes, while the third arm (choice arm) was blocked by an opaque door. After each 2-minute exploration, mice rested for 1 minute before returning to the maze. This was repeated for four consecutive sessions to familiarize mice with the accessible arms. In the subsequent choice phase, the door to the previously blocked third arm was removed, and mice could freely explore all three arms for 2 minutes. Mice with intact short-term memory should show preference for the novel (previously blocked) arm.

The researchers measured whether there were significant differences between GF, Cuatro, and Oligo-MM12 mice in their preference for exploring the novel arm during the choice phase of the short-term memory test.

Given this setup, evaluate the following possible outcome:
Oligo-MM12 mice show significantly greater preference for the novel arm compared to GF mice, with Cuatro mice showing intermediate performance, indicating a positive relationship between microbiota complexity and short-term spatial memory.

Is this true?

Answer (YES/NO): NO